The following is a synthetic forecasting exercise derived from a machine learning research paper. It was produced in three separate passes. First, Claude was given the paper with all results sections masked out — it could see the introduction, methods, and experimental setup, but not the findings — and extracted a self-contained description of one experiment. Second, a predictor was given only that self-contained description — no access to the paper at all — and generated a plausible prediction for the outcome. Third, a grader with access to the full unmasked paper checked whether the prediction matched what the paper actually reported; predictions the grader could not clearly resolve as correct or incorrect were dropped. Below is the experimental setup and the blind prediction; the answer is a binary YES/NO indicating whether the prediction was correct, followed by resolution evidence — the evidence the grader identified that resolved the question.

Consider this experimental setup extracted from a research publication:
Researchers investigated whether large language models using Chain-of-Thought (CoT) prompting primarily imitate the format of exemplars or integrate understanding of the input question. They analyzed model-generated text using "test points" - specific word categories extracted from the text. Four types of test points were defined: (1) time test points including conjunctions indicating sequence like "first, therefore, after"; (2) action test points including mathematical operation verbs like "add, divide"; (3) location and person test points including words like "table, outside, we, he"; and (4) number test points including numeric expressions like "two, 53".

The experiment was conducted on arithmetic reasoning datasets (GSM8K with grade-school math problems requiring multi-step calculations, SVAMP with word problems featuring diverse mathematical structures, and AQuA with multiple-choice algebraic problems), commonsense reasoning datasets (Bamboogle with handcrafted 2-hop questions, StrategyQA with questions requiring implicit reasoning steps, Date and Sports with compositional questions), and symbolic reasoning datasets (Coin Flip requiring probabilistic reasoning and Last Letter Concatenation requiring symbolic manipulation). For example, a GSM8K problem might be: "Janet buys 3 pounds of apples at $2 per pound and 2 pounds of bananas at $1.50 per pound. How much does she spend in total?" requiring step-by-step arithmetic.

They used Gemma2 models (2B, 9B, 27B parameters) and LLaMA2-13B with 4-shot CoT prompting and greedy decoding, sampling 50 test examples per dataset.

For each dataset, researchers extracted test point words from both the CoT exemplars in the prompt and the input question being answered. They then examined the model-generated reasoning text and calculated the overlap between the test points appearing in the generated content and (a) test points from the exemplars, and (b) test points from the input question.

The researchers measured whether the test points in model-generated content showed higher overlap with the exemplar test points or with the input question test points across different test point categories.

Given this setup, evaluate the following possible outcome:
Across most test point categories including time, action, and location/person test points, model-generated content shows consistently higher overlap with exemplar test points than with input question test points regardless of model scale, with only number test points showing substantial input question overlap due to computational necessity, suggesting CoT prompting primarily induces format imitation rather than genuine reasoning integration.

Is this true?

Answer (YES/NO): NO